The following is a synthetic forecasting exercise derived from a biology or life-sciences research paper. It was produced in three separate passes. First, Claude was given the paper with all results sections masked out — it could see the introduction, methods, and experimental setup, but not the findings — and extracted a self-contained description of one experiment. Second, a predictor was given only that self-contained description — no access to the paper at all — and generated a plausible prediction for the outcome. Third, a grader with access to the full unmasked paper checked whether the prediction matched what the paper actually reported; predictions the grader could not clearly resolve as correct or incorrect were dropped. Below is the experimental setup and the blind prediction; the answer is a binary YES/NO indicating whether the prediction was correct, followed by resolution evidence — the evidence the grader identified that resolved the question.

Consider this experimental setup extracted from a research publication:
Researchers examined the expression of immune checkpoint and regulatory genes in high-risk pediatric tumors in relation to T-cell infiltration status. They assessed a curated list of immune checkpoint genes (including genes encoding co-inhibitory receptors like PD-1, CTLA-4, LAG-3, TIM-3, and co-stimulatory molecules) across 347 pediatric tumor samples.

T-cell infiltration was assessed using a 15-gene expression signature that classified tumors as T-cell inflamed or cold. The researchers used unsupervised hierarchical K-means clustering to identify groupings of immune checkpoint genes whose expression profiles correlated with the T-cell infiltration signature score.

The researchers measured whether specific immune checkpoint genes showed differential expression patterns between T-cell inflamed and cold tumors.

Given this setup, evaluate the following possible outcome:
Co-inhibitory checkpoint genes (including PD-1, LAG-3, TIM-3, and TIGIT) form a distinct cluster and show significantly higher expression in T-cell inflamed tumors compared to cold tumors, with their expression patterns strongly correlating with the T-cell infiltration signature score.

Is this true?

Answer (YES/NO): NO